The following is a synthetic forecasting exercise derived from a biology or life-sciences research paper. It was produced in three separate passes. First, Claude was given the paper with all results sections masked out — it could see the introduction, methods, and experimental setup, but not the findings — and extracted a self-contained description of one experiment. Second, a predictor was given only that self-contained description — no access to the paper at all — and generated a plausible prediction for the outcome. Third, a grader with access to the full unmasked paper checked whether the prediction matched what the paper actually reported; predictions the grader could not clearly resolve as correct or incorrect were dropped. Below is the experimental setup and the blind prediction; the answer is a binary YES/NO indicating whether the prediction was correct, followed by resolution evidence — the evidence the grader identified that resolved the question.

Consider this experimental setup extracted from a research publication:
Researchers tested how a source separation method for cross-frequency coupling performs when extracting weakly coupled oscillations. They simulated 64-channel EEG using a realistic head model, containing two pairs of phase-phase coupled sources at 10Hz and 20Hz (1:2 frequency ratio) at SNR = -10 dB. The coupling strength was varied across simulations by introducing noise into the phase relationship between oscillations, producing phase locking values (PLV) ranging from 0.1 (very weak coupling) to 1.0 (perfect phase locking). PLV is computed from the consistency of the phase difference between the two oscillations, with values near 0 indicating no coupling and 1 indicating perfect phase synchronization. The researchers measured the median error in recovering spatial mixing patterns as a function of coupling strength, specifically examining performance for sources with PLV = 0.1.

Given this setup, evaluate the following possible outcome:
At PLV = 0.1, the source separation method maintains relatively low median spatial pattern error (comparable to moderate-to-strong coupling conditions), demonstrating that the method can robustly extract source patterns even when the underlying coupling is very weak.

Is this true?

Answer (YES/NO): NO